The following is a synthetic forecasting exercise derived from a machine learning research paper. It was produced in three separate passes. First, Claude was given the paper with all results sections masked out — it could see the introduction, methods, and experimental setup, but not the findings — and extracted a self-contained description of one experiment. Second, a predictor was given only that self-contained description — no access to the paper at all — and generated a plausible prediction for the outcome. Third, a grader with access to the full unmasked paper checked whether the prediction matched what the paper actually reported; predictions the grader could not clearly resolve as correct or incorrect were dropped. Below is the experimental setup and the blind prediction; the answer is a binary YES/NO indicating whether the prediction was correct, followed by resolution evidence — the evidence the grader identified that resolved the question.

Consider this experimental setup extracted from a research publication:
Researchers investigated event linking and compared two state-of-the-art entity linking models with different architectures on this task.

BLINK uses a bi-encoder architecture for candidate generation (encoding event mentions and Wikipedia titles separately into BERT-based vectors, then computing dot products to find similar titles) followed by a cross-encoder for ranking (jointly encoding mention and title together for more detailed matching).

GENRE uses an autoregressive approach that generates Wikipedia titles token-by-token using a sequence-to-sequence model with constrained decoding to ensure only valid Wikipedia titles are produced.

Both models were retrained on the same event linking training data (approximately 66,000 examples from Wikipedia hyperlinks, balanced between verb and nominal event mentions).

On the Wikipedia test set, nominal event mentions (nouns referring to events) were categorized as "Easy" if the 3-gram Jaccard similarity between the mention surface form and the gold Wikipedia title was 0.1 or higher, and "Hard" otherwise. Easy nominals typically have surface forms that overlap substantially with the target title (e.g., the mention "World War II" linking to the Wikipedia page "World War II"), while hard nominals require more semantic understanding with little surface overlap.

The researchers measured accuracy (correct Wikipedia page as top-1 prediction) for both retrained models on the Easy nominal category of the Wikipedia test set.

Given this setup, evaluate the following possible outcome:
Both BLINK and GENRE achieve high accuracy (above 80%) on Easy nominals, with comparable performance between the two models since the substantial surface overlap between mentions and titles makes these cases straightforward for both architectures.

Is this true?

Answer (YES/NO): NO